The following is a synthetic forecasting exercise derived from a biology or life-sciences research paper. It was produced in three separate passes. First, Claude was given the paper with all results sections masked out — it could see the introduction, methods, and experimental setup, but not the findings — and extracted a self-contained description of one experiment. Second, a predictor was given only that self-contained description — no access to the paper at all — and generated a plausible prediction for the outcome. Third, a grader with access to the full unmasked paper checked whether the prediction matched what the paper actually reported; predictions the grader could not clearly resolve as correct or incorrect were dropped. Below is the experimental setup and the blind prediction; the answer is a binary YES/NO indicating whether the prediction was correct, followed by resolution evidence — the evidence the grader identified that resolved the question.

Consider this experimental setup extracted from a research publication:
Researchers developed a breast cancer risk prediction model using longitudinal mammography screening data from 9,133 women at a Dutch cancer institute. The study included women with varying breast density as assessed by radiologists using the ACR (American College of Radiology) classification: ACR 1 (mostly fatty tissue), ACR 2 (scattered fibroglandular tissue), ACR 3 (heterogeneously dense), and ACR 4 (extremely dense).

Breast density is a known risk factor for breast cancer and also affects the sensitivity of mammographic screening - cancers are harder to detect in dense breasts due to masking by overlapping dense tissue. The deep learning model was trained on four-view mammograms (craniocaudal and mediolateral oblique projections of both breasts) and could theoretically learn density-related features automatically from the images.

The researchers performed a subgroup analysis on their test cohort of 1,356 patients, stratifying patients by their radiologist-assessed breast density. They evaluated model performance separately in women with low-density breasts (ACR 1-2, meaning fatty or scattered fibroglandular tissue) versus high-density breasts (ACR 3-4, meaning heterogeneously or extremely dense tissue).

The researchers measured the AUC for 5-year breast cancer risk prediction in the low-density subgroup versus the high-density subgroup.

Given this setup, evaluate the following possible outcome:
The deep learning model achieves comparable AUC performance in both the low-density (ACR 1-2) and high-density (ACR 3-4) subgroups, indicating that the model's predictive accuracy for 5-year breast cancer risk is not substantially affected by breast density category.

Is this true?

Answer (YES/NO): YES